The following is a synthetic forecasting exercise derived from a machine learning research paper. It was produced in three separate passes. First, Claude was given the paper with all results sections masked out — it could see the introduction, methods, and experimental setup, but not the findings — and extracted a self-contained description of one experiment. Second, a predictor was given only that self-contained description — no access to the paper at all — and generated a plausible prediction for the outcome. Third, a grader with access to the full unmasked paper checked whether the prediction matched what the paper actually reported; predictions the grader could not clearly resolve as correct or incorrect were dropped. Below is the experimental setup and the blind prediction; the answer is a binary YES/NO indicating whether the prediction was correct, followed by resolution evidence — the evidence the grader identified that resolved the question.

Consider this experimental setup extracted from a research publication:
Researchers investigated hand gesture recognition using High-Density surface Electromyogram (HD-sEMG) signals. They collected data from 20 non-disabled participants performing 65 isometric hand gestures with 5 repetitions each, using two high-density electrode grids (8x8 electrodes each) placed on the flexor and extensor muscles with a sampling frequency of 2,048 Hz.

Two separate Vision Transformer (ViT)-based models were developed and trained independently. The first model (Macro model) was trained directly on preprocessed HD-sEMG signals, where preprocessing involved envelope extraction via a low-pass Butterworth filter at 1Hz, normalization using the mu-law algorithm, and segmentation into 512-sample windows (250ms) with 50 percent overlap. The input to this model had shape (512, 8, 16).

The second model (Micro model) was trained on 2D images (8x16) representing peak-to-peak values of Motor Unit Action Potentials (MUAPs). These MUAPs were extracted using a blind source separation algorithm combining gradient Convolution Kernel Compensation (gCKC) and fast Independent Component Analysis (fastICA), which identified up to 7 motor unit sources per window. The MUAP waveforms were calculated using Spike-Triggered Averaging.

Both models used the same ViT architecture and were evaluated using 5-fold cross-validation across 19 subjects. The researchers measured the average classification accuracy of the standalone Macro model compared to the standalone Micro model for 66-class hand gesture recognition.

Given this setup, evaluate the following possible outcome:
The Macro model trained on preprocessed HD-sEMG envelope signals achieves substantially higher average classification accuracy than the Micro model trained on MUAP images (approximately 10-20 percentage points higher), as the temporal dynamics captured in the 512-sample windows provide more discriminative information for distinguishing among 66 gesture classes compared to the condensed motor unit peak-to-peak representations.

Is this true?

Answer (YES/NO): NO